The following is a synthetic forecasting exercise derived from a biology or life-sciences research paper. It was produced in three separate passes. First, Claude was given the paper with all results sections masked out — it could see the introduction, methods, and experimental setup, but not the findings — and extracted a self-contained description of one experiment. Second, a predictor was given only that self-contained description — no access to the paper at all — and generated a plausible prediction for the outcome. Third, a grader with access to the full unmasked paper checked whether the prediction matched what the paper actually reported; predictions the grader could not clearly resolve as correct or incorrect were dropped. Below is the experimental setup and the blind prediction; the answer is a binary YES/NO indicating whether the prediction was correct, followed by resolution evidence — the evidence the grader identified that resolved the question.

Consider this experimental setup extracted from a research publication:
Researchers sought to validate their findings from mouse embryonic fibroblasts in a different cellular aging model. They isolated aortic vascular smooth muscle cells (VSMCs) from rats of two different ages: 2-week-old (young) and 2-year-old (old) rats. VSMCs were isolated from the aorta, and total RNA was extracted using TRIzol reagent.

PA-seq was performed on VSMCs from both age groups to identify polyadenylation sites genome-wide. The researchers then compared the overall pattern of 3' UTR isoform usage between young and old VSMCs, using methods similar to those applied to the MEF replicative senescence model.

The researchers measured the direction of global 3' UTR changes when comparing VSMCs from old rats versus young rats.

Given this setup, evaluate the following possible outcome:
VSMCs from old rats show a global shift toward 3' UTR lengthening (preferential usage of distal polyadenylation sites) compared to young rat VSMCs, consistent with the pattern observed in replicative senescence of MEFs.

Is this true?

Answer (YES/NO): YES